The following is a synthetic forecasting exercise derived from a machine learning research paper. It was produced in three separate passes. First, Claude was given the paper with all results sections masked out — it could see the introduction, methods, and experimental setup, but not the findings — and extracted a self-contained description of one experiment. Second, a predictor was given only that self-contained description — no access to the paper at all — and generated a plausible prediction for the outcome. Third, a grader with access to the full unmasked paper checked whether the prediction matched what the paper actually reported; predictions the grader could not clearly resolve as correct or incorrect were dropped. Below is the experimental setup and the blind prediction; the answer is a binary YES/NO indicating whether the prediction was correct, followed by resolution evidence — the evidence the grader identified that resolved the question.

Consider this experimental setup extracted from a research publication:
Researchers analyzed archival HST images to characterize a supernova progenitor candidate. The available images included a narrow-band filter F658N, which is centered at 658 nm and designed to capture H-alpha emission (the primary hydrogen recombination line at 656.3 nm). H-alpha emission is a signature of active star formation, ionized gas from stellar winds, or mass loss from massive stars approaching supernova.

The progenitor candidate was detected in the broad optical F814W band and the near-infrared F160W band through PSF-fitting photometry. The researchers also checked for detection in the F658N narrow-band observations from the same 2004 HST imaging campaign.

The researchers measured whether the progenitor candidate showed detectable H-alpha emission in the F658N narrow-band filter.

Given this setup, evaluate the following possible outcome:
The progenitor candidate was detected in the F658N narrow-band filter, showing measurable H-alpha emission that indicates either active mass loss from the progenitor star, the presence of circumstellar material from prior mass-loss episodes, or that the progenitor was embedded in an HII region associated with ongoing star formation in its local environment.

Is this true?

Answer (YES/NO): NO